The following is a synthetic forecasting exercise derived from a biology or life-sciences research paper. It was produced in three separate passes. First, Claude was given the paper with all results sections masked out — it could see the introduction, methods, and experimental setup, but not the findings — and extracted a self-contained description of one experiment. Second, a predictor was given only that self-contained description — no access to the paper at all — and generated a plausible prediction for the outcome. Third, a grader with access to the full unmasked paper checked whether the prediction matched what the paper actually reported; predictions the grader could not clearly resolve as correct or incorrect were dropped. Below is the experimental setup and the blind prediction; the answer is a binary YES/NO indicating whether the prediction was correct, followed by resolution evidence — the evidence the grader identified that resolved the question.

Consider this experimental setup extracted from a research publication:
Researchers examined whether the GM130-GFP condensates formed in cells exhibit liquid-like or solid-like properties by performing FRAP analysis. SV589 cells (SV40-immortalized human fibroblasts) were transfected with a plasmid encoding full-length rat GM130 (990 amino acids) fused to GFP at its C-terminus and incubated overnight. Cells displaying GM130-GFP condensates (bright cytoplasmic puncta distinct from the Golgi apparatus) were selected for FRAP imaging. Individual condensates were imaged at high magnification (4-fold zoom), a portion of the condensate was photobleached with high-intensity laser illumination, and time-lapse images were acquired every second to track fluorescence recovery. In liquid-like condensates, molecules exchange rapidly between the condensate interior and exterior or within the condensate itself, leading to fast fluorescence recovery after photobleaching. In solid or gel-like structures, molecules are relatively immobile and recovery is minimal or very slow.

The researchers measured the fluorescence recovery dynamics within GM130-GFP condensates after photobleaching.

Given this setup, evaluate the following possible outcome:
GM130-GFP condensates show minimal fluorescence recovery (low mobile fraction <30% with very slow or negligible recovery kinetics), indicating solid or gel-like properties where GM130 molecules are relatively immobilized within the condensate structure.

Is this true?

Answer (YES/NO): NO